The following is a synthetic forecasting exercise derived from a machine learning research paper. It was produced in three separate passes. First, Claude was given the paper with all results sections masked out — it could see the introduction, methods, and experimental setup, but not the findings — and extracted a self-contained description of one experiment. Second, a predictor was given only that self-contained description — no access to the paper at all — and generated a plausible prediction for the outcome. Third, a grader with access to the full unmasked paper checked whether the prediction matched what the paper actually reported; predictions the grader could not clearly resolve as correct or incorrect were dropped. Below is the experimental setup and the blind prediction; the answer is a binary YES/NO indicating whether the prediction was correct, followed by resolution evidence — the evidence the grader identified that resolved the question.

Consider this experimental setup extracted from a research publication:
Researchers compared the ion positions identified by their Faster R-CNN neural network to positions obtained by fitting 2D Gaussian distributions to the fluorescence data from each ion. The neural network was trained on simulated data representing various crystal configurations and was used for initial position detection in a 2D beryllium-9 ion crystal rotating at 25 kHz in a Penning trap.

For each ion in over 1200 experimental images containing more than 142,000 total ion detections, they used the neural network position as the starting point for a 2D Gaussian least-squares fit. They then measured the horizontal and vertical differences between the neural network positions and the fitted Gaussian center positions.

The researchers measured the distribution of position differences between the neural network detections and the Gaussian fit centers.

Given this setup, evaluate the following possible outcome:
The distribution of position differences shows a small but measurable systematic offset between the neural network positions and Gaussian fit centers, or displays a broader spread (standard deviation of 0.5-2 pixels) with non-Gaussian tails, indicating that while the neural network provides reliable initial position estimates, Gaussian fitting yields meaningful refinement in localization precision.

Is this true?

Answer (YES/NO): NO